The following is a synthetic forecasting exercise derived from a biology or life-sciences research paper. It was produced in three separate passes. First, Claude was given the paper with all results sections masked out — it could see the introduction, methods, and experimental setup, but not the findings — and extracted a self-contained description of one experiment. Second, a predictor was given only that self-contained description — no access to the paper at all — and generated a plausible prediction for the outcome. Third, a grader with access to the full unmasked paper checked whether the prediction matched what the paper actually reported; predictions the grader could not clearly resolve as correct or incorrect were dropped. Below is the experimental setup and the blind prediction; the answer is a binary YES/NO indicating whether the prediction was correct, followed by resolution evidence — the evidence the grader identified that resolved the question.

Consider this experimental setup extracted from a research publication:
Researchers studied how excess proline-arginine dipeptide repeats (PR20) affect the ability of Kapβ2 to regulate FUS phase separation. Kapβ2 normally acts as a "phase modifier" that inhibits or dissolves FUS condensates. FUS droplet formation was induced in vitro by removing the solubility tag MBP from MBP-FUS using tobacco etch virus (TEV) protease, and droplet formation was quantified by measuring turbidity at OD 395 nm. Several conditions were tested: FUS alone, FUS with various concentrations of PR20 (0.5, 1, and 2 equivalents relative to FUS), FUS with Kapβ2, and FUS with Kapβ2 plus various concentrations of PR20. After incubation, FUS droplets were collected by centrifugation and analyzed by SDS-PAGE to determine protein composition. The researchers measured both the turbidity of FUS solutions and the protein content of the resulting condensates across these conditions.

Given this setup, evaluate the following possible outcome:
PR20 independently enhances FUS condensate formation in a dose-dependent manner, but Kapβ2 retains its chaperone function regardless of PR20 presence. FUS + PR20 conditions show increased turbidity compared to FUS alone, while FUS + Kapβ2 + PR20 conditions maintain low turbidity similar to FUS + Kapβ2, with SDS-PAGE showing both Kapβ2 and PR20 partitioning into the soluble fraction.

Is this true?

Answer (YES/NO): NO